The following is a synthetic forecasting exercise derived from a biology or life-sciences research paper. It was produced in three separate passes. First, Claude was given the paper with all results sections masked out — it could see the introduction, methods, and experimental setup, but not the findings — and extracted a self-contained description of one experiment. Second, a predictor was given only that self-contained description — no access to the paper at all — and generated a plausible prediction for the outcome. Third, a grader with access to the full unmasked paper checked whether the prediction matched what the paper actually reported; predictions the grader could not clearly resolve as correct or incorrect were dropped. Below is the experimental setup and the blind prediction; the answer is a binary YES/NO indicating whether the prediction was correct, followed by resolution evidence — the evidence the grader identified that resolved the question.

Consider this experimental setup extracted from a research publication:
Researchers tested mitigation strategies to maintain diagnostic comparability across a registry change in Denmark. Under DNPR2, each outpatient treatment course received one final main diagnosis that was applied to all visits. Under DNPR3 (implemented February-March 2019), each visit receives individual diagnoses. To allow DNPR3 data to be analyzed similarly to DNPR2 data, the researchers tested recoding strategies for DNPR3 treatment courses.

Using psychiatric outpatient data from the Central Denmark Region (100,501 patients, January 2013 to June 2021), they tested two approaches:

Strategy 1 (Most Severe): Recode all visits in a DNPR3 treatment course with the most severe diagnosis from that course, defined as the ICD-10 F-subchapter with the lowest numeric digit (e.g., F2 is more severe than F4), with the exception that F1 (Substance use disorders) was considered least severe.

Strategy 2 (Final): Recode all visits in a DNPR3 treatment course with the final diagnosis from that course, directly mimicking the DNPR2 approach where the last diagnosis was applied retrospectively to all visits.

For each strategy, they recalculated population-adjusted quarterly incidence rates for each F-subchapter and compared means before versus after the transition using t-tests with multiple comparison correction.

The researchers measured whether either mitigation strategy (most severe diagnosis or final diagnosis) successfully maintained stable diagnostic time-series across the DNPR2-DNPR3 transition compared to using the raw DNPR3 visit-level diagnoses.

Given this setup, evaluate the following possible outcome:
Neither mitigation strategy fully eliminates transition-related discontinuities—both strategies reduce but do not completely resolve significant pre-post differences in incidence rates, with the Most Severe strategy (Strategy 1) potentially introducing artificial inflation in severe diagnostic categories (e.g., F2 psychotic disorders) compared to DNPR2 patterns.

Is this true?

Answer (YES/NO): NO